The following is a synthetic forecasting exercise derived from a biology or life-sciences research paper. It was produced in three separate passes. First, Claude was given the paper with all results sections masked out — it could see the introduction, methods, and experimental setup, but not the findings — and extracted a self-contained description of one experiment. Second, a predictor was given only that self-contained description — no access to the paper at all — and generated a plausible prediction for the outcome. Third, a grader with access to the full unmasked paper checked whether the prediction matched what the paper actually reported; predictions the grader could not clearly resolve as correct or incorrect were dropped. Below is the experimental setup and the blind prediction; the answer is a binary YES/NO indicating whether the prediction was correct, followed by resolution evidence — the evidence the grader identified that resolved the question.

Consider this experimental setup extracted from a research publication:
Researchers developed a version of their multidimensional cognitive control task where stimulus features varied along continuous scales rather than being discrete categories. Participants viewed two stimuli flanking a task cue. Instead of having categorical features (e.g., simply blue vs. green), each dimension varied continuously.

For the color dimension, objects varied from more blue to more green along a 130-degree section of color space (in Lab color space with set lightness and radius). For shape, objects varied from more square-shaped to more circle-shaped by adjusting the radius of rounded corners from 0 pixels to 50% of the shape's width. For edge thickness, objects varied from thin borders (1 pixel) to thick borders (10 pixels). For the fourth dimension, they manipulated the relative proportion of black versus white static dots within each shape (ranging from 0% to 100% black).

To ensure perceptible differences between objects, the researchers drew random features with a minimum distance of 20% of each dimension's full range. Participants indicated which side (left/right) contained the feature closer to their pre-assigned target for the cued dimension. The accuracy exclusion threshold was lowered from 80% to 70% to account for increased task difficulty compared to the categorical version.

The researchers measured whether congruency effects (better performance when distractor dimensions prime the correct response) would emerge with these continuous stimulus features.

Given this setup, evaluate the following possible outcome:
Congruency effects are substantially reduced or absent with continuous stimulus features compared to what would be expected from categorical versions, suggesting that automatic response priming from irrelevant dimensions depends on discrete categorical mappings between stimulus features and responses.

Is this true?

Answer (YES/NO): NO